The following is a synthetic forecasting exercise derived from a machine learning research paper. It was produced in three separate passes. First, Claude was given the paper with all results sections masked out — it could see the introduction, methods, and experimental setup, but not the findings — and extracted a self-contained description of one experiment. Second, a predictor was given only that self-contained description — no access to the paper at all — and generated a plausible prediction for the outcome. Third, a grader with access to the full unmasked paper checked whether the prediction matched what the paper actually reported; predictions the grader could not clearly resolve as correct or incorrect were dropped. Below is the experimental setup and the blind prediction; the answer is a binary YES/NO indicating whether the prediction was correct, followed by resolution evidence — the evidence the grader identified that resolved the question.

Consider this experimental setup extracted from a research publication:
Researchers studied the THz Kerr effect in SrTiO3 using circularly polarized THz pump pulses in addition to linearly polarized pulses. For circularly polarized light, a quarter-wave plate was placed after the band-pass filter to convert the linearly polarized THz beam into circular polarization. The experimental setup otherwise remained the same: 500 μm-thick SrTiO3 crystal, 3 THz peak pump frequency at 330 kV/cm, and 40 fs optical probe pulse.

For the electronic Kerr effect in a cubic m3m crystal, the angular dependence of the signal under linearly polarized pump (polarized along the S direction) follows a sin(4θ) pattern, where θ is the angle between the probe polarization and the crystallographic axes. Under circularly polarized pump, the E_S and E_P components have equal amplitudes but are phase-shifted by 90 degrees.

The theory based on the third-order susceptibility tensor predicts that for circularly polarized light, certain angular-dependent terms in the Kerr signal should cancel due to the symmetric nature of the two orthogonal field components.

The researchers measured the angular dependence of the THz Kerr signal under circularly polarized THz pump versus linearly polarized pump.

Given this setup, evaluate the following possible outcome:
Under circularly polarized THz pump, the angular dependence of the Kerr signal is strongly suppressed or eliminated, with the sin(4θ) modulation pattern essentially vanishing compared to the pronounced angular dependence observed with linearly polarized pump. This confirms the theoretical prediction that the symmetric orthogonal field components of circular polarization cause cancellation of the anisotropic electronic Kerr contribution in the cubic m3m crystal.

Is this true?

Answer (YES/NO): NO